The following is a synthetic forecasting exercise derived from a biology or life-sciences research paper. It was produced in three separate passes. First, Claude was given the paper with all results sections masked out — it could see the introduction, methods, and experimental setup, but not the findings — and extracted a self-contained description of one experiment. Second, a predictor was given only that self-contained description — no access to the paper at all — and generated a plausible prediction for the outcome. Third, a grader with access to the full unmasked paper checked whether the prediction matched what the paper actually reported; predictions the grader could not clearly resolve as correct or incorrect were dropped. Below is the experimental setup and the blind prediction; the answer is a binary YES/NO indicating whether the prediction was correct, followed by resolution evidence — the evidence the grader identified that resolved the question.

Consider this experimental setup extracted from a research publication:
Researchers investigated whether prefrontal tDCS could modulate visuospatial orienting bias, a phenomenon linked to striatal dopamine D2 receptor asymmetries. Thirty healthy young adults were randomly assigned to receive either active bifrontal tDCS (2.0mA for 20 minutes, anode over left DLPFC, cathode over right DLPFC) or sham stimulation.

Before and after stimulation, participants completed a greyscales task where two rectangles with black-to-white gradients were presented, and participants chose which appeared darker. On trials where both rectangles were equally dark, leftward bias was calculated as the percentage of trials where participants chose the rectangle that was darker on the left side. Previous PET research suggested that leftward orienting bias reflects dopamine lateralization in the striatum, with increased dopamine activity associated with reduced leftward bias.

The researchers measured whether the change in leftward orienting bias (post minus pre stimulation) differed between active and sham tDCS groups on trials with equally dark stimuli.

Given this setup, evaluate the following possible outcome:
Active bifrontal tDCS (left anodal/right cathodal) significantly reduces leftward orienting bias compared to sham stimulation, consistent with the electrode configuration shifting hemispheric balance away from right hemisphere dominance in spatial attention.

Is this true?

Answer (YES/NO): NO